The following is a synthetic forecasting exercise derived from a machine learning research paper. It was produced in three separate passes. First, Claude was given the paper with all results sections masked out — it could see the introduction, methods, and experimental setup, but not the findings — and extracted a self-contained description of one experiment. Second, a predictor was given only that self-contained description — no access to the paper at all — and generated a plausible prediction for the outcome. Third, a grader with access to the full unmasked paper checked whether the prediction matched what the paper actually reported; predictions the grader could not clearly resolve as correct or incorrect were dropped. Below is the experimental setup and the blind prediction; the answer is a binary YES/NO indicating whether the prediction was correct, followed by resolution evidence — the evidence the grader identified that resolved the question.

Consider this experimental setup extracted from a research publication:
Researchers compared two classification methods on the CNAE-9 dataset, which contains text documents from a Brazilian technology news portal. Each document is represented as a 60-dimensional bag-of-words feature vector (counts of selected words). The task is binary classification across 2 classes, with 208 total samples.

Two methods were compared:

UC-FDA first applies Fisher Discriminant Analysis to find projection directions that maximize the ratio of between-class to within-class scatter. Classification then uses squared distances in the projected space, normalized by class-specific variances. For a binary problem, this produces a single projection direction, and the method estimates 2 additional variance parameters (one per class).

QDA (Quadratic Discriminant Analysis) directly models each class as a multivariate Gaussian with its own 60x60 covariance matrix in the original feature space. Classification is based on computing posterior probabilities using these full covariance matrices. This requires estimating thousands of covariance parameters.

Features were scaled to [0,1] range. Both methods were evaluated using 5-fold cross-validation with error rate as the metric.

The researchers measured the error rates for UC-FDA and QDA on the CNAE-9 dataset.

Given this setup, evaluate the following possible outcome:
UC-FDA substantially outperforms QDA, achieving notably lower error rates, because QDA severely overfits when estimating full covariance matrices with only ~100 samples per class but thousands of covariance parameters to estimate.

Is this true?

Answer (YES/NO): YES